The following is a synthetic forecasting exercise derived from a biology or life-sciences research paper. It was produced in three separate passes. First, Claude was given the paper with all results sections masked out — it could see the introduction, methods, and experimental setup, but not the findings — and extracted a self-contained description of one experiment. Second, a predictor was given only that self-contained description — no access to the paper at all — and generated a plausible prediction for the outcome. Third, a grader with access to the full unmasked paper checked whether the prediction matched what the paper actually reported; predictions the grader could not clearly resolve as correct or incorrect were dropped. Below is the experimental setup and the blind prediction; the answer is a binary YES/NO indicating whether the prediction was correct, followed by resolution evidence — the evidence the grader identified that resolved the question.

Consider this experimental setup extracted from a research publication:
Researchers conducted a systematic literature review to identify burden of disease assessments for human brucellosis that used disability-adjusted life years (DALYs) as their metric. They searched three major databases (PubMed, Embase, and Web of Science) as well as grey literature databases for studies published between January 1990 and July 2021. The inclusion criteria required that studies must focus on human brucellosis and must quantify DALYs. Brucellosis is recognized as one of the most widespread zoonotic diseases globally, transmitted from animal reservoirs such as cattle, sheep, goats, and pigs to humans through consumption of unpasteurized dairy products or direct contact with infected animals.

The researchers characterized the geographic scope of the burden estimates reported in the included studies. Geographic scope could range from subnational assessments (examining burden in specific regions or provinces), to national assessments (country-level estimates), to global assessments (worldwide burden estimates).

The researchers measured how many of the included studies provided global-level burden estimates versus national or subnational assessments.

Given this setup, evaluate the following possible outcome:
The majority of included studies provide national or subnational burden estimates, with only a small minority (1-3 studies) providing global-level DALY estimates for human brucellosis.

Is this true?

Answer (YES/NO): YES